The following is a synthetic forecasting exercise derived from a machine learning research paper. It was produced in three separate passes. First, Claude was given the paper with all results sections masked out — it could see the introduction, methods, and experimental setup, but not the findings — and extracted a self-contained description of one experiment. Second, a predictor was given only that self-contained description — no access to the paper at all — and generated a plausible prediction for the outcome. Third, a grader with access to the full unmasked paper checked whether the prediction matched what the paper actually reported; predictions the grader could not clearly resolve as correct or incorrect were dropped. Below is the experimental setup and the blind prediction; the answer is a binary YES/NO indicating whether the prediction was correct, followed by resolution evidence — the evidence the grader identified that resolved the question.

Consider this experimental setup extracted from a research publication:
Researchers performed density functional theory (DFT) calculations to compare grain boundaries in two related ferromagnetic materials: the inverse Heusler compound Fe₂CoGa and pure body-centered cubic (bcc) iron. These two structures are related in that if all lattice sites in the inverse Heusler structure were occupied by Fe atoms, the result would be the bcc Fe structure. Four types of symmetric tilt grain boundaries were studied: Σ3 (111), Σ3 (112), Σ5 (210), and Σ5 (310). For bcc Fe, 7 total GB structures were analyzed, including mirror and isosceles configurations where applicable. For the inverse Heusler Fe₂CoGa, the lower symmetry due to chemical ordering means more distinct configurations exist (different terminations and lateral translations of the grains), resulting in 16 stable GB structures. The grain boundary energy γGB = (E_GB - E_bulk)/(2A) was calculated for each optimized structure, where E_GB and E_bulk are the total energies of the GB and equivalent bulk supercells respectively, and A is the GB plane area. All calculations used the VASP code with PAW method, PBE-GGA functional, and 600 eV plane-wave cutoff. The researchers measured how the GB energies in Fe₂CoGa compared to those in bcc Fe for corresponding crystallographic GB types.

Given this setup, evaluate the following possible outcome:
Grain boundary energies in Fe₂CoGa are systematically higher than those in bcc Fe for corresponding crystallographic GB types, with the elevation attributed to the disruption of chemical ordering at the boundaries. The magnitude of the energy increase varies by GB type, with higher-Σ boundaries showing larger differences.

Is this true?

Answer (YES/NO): NO